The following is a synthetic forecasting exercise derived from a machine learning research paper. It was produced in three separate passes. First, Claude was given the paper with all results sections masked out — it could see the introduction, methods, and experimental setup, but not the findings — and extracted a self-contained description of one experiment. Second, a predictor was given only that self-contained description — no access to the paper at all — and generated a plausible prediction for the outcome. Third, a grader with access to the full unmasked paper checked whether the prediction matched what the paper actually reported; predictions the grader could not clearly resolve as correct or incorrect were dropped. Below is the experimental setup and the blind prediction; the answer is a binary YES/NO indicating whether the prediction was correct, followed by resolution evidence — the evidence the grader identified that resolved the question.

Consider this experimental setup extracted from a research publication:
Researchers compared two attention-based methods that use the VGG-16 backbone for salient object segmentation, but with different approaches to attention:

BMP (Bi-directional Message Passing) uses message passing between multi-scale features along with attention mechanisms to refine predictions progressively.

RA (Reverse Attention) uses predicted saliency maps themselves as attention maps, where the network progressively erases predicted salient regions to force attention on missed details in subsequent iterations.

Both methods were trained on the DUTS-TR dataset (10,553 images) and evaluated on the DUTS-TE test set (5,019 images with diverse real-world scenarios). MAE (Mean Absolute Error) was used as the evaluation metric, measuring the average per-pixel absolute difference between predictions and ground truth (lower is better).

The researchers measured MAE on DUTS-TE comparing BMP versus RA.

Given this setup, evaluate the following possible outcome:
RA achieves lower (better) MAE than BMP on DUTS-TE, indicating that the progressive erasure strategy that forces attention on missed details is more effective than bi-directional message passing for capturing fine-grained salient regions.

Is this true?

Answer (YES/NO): NO